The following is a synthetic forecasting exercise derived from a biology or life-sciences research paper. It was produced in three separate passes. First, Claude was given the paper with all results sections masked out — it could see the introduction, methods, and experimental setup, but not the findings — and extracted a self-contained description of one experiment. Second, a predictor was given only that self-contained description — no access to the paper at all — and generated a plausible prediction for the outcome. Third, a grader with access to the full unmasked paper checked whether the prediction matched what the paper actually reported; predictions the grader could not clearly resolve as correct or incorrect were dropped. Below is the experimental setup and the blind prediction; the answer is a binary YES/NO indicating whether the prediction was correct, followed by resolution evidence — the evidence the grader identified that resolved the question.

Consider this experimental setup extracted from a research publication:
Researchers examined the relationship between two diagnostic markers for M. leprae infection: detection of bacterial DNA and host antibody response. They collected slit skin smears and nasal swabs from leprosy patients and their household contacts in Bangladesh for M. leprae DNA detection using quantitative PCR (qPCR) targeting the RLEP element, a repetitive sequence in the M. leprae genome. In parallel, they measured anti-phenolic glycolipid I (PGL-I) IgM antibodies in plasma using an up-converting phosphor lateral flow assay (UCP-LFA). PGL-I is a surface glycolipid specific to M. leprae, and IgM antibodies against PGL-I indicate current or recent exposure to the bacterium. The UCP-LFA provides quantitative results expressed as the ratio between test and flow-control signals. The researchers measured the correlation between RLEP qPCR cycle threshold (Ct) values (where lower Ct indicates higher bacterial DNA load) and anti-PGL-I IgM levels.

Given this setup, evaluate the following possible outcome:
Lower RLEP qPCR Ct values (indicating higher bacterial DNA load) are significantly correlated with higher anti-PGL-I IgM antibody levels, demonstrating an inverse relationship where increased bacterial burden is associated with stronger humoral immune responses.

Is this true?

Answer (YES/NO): YES